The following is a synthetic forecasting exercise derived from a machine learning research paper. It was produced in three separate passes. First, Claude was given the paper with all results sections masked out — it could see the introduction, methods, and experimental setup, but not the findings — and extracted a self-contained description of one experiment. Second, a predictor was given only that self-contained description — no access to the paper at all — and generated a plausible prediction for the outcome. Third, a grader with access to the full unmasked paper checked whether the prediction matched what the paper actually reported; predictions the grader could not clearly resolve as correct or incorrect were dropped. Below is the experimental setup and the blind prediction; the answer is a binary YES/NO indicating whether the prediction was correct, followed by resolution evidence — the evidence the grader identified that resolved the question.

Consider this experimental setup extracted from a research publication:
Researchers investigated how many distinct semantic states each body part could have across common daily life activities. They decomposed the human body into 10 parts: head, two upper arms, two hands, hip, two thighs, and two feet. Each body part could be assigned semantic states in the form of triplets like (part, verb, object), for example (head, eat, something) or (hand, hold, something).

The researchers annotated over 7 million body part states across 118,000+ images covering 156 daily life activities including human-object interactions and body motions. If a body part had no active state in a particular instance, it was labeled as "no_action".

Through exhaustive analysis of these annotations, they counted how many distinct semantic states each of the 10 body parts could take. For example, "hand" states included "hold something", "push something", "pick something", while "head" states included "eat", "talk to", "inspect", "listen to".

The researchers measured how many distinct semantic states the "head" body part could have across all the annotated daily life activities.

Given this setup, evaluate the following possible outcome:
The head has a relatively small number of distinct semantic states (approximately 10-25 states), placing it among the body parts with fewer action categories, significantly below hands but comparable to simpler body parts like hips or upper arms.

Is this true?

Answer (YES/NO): YES